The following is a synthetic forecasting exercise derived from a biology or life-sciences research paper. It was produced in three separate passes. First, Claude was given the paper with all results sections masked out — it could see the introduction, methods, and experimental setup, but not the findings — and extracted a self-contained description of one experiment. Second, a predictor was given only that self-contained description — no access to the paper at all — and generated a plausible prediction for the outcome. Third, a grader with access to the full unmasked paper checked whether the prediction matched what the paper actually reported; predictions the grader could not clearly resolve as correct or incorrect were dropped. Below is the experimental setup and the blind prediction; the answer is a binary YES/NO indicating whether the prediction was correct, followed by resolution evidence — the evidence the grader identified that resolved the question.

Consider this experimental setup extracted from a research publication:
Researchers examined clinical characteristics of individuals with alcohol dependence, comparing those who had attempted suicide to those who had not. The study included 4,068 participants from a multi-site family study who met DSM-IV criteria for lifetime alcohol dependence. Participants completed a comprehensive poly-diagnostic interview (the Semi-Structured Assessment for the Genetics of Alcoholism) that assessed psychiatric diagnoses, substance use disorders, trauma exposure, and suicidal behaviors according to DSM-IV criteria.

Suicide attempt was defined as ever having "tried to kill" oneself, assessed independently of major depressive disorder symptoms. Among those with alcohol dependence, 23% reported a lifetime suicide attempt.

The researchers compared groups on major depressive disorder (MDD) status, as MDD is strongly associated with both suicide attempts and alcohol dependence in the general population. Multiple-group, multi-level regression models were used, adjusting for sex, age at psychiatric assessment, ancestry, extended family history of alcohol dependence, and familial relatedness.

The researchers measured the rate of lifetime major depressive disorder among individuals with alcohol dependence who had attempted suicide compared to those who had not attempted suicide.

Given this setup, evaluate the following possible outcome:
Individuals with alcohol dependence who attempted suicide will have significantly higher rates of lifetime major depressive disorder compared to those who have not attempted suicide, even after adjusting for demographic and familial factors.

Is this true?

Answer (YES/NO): YES